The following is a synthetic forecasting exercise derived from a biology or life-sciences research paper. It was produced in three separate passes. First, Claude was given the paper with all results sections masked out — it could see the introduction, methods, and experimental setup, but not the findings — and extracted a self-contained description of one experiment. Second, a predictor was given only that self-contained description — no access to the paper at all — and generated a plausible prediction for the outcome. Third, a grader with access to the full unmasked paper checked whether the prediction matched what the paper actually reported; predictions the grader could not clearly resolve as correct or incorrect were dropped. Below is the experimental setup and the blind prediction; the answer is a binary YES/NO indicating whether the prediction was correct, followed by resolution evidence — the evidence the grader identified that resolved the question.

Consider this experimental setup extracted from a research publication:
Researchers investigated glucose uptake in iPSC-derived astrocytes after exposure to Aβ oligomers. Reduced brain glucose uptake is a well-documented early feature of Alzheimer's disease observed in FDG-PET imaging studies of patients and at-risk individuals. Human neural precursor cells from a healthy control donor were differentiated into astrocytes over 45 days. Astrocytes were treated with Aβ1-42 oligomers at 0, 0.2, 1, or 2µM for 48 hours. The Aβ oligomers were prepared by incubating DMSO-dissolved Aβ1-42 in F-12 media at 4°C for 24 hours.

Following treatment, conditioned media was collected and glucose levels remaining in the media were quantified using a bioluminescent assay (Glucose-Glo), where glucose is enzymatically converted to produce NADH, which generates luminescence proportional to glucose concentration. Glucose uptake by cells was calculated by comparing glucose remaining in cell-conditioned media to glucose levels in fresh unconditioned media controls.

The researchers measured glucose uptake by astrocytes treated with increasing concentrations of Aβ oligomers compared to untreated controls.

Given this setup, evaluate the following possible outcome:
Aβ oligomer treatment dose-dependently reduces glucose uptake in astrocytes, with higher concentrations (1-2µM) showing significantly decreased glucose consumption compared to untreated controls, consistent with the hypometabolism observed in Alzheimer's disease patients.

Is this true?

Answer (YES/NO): NO